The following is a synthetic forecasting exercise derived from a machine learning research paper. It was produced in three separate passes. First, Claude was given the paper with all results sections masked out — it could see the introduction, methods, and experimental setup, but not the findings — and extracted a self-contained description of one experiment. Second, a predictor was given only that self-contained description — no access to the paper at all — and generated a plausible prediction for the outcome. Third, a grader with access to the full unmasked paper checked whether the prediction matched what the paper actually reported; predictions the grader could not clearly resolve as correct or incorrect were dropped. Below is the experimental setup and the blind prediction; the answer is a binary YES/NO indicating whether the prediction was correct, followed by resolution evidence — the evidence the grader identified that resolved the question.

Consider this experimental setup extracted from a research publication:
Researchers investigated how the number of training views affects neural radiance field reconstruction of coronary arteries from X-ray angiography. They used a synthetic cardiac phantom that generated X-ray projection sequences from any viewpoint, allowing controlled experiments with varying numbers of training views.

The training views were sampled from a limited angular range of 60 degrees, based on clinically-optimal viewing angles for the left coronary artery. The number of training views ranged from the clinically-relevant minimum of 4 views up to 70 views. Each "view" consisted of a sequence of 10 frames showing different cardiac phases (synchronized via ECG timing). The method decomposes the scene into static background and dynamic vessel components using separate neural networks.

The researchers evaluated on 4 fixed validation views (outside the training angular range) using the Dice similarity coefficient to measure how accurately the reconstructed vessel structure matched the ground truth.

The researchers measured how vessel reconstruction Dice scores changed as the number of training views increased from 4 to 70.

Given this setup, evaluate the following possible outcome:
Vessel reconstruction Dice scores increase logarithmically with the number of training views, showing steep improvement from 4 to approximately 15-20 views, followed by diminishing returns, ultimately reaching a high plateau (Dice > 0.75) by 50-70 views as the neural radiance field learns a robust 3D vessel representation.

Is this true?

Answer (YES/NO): NO